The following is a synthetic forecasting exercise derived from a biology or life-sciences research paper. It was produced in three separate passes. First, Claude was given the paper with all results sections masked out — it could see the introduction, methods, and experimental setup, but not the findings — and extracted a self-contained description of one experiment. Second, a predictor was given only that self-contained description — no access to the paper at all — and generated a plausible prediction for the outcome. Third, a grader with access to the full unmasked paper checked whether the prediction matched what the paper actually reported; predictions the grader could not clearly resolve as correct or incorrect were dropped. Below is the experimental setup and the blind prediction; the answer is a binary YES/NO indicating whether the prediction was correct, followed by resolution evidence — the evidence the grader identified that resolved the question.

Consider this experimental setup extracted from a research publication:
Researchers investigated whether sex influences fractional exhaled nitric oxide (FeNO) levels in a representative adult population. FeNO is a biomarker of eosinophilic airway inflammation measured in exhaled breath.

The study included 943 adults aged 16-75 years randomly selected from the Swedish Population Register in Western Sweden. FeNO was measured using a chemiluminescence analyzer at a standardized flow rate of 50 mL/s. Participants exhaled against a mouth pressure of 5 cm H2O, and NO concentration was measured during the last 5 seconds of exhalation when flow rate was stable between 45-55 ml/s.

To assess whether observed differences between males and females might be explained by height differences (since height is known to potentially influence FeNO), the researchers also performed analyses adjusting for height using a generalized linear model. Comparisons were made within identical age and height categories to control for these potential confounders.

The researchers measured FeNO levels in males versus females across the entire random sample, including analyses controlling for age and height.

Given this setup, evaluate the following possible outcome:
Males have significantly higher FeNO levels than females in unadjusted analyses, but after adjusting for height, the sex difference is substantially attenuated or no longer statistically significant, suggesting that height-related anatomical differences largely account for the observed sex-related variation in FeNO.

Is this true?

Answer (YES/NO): NO